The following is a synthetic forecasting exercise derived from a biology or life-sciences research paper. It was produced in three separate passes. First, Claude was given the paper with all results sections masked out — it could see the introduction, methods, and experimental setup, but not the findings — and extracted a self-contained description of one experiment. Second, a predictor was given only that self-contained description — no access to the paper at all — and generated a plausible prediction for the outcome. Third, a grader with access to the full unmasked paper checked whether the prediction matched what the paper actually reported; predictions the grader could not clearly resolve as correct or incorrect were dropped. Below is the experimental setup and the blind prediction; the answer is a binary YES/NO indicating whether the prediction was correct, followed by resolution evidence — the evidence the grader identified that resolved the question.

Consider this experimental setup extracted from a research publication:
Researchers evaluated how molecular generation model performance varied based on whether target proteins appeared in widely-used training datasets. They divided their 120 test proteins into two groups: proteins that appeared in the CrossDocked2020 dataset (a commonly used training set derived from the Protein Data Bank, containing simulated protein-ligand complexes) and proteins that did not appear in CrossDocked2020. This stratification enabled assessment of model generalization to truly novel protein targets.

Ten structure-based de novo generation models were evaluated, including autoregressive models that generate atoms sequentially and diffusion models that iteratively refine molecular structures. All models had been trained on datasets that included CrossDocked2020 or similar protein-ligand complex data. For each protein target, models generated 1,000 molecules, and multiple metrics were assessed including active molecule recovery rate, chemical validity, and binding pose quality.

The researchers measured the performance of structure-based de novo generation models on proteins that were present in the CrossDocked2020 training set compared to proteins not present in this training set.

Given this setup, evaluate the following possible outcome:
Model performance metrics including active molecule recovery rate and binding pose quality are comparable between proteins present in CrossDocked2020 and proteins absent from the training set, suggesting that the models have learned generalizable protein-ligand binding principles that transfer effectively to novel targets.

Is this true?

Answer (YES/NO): NO